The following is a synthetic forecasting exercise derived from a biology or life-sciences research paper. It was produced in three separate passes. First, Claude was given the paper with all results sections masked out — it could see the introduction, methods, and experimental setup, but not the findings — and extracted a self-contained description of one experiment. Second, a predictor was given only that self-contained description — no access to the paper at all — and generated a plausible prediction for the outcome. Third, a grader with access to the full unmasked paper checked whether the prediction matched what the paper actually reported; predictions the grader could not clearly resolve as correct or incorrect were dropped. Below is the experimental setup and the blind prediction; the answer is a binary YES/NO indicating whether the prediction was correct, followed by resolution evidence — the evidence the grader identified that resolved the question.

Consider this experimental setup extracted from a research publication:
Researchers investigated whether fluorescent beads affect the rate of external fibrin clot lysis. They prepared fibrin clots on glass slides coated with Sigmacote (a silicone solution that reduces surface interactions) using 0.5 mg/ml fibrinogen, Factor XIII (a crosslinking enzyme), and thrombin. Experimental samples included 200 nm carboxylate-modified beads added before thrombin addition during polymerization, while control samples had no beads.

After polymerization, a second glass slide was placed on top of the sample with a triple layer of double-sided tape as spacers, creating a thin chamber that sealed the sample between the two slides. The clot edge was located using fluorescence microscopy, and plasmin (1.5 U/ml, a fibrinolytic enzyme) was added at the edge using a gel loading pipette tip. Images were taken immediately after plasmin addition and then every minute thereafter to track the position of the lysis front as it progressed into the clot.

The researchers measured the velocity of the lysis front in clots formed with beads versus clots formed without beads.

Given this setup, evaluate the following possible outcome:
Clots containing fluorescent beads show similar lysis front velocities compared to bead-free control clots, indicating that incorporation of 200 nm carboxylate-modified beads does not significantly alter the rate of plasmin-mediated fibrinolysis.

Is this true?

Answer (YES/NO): NO